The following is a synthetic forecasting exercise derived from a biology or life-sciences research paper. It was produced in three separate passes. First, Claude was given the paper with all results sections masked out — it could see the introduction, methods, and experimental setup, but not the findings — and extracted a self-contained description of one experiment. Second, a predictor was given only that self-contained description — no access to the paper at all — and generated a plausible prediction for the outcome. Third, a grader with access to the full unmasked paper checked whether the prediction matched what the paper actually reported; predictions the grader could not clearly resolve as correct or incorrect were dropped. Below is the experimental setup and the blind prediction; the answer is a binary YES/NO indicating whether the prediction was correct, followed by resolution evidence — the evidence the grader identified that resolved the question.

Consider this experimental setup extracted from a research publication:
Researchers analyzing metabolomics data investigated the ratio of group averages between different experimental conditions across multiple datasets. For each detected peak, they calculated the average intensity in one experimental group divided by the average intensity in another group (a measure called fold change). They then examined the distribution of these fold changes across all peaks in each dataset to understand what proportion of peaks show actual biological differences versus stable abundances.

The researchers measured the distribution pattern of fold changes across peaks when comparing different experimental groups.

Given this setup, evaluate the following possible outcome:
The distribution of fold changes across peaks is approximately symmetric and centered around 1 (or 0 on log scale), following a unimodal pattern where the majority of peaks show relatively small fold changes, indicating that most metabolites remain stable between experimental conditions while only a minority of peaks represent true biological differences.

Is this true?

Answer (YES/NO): YES